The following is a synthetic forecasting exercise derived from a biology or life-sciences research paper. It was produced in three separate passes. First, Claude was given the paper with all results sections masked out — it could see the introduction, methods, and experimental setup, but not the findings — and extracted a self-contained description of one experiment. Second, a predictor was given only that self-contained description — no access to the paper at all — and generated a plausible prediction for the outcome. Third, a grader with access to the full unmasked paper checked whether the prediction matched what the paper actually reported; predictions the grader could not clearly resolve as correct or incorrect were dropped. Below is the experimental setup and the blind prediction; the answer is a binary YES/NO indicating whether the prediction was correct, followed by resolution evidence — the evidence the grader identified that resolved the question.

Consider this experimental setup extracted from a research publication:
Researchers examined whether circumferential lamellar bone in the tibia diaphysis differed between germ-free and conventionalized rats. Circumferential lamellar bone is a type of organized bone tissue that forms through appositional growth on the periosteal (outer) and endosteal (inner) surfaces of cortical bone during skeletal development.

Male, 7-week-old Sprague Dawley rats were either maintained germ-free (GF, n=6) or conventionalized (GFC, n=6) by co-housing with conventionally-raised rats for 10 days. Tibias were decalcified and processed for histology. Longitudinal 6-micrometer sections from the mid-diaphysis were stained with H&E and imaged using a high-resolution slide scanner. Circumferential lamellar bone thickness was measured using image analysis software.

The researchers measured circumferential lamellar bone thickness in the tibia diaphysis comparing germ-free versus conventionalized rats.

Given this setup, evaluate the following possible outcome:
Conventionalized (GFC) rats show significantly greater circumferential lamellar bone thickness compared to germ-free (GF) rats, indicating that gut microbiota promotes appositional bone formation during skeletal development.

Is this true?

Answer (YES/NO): YES